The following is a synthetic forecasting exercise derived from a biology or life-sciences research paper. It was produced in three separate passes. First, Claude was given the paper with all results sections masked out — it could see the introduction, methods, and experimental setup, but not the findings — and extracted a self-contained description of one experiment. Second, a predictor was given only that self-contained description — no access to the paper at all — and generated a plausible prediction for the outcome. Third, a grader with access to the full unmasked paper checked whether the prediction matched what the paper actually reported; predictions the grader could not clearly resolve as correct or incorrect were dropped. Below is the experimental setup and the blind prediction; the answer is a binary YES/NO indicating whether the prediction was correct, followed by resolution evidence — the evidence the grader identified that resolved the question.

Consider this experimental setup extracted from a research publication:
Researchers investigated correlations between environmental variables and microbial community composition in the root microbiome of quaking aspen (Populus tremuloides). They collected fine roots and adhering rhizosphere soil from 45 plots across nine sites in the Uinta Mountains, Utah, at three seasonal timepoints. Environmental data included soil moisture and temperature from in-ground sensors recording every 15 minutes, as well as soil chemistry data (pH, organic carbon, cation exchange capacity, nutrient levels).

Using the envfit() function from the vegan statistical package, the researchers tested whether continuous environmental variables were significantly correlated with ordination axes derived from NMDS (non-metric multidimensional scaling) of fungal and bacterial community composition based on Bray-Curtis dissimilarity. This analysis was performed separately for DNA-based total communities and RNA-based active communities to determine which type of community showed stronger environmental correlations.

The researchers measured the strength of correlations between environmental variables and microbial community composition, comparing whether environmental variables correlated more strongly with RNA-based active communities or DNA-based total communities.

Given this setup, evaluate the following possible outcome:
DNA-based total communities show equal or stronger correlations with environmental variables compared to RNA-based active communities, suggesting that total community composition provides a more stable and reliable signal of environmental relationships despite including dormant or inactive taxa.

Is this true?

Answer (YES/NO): YES